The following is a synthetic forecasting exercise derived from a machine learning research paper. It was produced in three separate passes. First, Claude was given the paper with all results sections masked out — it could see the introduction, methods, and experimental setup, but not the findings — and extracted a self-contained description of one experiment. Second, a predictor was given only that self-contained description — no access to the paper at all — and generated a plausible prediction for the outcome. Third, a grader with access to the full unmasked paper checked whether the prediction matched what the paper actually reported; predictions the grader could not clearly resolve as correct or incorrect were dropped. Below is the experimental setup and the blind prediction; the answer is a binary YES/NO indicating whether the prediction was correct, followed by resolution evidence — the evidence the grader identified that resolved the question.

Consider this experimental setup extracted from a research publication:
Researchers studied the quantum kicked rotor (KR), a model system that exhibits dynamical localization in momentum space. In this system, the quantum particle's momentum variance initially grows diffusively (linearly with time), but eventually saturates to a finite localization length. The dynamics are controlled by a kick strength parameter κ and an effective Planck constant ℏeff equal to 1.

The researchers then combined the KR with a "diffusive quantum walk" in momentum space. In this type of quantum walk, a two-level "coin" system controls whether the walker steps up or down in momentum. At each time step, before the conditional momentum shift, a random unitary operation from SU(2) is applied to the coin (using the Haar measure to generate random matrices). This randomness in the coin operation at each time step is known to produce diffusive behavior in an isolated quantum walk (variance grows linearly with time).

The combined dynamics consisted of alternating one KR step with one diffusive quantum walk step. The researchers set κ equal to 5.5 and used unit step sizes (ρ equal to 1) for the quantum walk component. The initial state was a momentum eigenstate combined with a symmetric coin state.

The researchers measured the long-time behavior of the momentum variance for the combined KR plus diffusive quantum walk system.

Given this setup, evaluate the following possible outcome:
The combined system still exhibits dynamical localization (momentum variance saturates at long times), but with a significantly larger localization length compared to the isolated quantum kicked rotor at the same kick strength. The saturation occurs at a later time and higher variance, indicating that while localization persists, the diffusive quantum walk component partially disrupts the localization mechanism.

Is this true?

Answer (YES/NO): NO